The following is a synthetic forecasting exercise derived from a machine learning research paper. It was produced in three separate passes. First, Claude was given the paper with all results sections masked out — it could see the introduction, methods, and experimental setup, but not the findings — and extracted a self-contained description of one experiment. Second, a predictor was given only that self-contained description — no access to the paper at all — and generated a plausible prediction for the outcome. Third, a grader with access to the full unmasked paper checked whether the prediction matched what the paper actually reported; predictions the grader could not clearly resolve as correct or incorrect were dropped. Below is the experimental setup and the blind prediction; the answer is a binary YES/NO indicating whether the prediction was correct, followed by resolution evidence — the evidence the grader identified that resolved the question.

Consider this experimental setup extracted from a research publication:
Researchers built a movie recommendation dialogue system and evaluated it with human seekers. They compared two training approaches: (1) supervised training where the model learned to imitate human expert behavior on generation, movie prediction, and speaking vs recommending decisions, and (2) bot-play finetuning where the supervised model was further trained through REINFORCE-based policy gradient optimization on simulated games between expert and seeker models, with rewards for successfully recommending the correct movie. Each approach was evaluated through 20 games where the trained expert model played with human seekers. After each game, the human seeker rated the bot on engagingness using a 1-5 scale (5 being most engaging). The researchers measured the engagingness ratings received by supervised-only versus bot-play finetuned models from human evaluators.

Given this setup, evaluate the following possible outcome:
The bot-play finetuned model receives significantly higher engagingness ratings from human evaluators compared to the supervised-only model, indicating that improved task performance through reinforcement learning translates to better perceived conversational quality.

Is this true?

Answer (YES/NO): NO